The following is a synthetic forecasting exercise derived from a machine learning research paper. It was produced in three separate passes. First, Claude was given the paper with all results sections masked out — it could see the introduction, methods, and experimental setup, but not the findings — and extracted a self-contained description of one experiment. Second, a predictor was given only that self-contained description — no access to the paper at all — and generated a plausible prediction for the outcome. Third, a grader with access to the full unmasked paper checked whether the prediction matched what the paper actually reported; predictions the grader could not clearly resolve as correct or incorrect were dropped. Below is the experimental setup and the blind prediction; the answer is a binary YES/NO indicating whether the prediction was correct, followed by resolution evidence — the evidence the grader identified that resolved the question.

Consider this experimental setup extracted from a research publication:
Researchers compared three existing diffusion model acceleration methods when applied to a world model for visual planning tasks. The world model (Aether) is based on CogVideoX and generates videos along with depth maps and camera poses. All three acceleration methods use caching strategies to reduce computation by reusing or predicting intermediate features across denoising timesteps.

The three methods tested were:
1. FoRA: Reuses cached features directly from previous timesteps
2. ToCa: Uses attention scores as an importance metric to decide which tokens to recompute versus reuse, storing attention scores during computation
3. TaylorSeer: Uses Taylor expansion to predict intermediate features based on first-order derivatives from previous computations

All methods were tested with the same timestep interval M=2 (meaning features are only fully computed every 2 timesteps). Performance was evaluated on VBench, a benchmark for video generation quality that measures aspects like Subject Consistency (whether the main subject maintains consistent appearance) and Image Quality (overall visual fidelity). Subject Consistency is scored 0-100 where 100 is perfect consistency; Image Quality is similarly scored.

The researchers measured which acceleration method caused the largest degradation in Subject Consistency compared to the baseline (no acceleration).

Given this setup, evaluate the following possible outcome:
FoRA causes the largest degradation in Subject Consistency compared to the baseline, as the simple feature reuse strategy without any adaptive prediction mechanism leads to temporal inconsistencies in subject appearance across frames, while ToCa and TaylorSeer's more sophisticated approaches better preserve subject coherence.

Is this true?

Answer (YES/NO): NO